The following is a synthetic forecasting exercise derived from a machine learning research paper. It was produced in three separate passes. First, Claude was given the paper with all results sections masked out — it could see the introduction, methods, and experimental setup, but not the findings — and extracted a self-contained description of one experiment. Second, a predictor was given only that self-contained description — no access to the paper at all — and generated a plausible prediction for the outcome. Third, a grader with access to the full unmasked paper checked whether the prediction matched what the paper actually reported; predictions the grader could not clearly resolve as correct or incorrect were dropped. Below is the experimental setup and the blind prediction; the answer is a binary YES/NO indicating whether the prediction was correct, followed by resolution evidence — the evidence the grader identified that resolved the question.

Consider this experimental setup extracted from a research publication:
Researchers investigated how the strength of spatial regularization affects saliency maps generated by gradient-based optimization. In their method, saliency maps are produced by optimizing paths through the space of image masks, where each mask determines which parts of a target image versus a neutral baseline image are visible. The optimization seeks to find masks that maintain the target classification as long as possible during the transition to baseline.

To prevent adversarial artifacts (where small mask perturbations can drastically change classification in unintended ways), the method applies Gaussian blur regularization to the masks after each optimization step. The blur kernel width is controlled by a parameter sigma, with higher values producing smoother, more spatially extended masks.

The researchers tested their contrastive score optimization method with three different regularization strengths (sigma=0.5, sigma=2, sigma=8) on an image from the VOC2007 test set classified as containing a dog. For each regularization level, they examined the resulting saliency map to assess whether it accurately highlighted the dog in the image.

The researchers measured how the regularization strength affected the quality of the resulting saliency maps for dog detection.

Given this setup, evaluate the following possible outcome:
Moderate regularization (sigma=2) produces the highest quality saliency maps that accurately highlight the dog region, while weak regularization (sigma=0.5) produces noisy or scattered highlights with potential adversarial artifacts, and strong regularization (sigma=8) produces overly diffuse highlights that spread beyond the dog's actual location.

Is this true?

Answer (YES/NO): NO